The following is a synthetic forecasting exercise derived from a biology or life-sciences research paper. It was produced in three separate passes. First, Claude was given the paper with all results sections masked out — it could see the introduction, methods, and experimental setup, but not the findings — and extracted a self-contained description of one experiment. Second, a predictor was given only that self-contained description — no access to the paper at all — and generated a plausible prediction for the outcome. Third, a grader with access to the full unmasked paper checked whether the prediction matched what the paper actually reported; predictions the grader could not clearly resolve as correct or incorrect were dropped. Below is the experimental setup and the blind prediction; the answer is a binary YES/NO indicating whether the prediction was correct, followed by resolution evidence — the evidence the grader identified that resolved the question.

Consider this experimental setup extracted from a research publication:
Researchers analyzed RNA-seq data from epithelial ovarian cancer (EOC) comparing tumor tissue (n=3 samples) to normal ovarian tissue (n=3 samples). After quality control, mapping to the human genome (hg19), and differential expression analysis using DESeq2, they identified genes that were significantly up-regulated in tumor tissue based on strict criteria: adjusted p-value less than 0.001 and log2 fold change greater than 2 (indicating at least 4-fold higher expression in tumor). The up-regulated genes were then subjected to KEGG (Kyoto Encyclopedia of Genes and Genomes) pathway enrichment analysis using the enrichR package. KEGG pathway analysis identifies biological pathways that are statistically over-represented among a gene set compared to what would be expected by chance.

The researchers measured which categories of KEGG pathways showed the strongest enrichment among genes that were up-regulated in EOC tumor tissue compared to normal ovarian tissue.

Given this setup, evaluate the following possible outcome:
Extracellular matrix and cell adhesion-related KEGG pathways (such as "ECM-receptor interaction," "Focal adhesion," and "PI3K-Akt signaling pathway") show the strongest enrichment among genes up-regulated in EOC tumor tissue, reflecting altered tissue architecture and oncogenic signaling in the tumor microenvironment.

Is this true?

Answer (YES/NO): NO